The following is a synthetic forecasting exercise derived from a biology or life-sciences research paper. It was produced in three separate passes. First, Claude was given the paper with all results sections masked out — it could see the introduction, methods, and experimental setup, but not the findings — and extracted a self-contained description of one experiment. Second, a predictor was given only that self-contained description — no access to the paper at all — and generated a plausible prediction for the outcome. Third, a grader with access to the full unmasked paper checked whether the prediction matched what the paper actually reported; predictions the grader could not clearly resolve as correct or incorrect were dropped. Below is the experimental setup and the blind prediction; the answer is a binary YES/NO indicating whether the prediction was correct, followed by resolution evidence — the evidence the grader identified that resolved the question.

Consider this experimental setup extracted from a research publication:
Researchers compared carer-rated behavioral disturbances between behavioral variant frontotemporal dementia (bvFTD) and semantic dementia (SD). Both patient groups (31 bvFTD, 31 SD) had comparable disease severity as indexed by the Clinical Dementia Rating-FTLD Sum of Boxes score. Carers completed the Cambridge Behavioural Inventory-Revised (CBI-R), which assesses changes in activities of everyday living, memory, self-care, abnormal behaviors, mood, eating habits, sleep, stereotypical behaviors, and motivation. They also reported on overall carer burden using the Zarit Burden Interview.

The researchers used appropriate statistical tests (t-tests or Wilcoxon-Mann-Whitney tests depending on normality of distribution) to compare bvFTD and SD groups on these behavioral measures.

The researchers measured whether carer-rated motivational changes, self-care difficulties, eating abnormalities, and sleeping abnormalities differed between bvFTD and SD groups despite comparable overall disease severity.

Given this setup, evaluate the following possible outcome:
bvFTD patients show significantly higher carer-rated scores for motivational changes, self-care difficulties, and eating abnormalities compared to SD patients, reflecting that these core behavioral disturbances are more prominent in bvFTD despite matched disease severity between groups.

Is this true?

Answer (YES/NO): YES